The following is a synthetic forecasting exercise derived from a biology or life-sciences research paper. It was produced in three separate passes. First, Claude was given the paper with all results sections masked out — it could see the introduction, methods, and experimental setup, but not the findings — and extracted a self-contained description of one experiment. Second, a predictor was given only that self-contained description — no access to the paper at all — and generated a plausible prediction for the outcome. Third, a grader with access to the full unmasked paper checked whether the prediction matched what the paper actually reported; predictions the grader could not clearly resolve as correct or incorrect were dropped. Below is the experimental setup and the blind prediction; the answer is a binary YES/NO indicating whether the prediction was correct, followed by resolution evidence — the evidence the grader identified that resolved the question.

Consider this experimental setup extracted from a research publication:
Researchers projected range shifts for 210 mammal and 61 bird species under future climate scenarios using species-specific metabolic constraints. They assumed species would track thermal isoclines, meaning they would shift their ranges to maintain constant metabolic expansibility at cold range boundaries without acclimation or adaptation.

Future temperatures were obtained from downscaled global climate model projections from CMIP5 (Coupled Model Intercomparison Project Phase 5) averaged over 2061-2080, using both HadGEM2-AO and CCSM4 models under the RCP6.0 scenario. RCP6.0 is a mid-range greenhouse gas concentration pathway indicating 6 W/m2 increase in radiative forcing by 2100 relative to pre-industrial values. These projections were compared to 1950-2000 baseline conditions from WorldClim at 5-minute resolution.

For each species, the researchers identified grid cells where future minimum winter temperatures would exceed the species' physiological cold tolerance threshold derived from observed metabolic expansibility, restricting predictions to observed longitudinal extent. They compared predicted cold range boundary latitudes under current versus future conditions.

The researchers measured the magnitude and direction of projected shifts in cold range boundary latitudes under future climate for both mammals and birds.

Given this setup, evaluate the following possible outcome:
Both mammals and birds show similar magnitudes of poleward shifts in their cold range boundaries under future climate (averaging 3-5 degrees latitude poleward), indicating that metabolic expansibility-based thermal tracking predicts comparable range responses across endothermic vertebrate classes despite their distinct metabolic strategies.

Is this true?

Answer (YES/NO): YES